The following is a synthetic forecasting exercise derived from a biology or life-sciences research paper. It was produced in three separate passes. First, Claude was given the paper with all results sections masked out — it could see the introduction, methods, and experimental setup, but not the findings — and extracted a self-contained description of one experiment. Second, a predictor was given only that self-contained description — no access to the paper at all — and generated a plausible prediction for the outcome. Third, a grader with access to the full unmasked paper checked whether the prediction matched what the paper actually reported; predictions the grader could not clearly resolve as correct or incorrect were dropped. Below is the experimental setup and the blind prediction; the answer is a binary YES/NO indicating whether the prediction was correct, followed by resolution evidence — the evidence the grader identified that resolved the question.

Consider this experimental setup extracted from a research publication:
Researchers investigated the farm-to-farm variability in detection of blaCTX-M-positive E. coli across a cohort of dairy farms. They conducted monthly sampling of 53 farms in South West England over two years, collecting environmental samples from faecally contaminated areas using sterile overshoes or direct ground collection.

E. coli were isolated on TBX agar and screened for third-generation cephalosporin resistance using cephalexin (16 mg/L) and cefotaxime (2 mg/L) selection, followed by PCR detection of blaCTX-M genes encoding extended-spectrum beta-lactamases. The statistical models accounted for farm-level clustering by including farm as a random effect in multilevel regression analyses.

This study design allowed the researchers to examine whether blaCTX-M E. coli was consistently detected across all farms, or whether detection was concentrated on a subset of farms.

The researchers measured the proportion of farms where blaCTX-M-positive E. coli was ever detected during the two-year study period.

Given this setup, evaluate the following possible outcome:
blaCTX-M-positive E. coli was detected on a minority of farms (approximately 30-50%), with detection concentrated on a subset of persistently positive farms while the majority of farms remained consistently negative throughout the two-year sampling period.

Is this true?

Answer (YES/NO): NO